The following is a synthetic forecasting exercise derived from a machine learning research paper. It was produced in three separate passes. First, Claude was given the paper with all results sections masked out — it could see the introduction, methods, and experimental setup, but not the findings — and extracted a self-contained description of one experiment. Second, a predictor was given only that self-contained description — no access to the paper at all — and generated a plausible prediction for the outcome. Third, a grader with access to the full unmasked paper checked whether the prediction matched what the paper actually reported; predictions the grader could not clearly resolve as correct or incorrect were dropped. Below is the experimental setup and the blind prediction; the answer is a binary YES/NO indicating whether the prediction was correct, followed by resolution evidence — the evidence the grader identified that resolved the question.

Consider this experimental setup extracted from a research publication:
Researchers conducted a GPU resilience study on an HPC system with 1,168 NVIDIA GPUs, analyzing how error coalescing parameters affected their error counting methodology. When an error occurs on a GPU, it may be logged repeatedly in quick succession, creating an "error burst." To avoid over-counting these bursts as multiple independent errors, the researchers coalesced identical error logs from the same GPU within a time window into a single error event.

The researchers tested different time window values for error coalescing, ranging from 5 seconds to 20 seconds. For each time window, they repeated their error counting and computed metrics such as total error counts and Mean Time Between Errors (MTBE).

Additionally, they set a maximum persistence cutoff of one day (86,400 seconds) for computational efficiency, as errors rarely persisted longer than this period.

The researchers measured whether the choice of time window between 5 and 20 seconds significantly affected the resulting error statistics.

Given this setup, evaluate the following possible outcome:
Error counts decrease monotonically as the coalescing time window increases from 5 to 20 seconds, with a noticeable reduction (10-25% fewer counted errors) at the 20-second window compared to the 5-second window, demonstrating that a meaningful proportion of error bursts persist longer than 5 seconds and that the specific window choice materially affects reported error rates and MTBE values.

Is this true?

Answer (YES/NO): NO